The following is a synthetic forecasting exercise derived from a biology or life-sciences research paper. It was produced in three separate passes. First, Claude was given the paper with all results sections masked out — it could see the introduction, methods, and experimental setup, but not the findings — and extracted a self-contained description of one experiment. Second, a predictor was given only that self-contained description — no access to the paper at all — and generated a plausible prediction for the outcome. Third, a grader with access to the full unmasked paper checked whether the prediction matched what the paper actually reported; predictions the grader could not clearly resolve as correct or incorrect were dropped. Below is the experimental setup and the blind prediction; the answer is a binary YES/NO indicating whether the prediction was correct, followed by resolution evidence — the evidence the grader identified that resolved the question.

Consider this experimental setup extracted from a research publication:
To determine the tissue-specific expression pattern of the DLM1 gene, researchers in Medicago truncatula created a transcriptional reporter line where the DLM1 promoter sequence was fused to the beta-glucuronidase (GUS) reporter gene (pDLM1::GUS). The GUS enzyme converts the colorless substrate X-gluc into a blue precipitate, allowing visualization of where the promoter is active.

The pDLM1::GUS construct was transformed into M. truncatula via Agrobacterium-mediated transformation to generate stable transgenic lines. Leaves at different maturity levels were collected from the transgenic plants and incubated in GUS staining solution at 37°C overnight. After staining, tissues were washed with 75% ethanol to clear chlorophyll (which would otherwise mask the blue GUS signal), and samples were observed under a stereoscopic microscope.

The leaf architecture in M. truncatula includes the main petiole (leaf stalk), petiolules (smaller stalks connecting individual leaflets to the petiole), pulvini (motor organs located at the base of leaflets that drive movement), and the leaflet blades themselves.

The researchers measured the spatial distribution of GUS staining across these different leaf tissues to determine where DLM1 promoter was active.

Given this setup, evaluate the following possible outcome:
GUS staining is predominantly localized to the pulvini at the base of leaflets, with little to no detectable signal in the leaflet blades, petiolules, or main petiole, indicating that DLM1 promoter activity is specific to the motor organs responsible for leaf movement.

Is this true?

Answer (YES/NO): NO